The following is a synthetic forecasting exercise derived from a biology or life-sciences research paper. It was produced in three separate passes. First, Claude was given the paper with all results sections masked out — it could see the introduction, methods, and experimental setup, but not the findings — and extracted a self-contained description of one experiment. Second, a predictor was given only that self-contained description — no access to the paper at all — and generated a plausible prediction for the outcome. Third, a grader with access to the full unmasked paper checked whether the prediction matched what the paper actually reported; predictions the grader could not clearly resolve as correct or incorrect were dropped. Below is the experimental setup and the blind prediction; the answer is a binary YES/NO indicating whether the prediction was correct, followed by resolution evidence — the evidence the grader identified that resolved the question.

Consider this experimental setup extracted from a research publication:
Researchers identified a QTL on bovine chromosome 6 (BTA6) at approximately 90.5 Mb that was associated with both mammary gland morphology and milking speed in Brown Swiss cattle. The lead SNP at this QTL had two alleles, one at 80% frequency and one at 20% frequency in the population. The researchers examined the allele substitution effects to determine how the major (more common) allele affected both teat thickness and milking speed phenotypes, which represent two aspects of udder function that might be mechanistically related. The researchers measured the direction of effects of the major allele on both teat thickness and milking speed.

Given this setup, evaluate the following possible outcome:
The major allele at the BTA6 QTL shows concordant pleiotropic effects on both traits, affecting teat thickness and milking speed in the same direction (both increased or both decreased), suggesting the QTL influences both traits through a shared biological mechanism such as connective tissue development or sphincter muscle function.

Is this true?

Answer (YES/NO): YES